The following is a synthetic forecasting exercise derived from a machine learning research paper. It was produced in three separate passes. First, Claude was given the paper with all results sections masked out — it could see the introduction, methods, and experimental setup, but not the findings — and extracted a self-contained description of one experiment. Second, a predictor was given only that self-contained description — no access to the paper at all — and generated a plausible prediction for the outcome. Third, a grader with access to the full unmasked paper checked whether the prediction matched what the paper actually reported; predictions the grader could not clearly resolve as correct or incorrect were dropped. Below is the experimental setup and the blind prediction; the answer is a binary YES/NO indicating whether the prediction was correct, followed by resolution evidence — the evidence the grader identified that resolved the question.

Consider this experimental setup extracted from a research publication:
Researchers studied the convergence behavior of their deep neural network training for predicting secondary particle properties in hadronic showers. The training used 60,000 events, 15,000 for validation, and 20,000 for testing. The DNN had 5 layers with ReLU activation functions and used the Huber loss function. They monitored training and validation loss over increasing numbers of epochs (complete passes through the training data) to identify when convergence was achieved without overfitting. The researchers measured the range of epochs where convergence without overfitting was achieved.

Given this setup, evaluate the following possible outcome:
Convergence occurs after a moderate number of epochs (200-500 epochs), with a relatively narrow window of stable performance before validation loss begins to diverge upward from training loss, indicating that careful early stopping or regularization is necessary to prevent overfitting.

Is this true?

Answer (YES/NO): NO